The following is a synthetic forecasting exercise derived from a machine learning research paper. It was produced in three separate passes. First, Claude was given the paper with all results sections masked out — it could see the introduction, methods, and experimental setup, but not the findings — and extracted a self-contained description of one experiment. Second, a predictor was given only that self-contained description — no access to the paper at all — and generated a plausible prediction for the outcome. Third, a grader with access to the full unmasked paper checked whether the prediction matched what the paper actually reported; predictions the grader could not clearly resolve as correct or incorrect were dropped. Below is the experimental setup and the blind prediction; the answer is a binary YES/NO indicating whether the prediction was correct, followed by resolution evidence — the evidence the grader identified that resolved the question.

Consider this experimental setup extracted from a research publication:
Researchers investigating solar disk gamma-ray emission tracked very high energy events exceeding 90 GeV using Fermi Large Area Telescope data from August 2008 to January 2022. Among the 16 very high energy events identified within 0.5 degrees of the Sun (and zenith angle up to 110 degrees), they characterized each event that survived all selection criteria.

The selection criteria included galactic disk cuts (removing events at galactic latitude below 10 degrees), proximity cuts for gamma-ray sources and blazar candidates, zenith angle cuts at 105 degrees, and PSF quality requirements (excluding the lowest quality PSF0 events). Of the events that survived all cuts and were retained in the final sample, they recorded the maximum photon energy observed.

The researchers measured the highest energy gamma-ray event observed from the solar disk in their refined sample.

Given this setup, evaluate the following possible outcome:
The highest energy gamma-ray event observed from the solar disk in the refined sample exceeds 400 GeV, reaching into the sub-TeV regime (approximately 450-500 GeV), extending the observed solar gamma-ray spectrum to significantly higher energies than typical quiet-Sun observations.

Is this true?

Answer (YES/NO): NO